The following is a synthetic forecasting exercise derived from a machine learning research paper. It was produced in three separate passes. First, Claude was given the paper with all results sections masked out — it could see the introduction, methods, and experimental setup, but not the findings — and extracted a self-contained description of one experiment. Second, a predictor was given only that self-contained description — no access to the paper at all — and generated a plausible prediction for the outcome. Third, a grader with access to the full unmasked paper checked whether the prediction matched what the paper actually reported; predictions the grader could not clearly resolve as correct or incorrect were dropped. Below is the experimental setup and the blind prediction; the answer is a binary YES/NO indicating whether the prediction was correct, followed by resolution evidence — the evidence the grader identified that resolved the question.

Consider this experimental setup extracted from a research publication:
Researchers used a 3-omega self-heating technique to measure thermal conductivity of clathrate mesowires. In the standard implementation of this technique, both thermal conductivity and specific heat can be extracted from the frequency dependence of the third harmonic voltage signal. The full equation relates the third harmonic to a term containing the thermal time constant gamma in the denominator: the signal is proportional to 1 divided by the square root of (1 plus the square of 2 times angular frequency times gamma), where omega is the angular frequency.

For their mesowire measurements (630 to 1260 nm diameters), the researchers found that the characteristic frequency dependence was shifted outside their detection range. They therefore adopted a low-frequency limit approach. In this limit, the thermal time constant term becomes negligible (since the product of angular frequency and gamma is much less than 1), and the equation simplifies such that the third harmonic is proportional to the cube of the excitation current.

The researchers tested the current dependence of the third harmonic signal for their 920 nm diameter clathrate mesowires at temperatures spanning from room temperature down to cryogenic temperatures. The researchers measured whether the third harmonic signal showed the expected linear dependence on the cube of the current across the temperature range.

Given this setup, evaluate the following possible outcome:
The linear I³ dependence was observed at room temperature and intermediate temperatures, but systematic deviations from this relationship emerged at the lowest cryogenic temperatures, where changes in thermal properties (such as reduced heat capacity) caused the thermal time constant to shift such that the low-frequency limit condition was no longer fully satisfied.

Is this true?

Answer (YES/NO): NO